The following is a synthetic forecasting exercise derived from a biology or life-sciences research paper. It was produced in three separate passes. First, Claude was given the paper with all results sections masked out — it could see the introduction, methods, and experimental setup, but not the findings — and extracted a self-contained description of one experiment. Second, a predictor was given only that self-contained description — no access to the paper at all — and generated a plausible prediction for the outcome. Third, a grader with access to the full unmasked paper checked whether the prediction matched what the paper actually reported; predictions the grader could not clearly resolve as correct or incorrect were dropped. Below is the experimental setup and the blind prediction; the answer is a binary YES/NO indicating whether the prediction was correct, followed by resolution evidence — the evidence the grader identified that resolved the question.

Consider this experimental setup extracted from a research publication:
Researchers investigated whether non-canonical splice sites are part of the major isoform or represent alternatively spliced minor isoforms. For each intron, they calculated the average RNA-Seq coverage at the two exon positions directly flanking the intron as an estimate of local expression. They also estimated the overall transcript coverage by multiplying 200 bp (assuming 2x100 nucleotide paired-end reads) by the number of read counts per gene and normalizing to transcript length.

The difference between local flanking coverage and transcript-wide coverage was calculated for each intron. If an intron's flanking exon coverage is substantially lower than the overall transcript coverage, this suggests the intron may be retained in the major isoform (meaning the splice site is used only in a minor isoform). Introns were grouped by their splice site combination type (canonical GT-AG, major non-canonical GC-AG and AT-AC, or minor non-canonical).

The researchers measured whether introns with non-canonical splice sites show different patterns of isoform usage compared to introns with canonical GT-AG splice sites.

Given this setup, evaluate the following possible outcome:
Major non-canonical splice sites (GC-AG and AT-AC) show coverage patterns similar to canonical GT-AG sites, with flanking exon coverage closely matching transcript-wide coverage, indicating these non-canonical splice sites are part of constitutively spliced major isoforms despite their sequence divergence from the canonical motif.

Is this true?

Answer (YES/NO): NO